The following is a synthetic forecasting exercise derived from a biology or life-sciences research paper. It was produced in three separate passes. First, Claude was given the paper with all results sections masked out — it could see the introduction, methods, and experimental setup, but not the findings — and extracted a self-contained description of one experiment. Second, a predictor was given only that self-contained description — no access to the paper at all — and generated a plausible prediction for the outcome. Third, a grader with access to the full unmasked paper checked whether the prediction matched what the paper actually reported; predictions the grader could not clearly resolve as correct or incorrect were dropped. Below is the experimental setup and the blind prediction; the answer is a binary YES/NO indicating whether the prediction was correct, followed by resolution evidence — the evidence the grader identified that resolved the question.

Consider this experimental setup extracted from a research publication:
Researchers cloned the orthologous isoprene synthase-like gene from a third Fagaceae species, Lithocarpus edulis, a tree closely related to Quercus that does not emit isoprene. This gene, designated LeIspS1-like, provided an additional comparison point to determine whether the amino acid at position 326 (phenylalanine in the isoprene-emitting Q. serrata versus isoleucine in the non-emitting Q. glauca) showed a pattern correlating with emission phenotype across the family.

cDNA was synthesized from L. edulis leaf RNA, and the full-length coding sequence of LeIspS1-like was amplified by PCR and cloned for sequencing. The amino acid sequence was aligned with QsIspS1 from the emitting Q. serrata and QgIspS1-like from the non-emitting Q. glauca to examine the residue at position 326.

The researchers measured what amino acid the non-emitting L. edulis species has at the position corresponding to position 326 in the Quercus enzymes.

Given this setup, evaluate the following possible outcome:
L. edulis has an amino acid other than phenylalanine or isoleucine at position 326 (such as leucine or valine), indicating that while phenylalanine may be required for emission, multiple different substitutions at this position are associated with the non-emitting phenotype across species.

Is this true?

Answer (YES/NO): NO